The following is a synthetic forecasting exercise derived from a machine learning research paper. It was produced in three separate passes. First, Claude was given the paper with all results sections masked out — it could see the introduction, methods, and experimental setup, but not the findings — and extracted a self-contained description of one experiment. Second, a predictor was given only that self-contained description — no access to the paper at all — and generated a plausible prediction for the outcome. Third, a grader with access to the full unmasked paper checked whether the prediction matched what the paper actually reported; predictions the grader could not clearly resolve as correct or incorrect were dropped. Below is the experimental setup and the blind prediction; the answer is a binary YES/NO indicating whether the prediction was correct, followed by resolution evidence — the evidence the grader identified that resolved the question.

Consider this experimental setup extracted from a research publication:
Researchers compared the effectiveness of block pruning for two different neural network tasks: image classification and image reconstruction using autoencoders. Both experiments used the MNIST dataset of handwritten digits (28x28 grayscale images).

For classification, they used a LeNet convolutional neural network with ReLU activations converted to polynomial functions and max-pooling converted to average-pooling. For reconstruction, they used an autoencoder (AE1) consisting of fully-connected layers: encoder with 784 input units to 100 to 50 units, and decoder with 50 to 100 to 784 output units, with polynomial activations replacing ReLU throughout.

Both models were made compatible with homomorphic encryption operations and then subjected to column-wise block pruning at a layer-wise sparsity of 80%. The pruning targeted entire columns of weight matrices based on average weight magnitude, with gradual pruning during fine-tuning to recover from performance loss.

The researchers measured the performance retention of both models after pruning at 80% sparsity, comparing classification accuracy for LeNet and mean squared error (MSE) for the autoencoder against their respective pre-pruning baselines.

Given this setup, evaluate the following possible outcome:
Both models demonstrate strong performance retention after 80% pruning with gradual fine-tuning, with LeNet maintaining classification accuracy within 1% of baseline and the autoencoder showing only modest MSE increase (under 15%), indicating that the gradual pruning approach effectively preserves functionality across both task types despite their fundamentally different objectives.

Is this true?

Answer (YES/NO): NO